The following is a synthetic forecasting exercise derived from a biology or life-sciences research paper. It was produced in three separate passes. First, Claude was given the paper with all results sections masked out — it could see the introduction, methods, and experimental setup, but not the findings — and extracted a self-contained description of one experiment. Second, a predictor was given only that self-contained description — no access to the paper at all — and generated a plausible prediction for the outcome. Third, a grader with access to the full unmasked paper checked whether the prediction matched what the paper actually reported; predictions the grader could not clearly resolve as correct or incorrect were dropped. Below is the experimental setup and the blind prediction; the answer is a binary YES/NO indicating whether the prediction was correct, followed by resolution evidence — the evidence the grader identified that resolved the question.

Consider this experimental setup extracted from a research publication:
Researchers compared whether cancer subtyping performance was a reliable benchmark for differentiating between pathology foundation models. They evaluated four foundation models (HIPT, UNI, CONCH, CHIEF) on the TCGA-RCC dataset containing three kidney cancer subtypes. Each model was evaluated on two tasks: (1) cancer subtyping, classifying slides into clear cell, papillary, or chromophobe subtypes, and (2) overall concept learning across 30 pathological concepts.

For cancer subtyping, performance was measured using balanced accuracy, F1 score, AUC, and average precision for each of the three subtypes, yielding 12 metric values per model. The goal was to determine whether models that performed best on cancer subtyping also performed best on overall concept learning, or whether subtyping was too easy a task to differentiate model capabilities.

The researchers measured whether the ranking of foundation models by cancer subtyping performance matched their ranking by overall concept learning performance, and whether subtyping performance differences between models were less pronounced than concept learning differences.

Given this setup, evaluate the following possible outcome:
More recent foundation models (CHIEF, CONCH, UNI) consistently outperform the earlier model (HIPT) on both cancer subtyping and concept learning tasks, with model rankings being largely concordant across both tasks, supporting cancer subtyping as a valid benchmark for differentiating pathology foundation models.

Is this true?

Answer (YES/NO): NO